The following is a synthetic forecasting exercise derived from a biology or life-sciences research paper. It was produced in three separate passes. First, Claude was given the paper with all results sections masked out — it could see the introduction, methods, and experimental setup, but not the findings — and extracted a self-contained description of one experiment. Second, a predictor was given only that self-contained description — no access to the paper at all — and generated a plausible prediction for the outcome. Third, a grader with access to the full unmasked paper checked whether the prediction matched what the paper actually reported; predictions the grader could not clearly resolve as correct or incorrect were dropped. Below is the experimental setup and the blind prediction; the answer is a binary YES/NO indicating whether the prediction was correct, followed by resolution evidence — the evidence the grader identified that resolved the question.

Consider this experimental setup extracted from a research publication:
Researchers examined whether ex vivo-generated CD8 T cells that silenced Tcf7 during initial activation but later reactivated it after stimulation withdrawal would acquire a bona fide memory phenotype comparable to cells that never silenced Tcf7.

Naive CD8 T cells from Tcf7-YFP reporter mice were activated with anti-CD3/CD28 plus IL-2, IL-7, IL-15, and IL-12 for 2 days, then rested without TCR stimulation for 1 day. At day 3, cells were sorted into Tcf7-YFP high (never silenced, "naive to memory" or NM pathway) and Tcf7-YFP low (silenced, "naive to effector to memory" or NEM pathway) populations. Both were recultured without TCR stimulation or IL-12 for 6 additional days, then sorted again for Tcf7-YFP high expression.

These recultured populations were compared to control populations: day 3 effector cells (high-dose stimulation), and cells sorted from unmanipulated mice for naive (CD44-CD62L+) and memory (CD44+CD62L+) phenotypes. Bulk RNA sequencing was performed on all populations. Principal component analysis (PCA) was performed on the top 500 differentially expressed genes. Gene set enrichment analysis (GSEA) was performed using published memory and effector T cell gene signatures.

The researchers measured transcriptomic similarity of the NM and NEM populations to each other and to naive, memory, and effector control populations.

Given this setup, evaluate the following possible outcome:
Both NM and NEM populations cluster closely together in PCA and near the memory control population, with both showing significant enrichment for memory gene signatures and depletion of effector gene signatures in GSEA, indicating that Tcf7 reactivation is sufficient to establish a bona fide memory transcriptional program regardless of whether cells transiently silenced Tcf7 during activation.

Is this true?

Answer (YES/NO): NO